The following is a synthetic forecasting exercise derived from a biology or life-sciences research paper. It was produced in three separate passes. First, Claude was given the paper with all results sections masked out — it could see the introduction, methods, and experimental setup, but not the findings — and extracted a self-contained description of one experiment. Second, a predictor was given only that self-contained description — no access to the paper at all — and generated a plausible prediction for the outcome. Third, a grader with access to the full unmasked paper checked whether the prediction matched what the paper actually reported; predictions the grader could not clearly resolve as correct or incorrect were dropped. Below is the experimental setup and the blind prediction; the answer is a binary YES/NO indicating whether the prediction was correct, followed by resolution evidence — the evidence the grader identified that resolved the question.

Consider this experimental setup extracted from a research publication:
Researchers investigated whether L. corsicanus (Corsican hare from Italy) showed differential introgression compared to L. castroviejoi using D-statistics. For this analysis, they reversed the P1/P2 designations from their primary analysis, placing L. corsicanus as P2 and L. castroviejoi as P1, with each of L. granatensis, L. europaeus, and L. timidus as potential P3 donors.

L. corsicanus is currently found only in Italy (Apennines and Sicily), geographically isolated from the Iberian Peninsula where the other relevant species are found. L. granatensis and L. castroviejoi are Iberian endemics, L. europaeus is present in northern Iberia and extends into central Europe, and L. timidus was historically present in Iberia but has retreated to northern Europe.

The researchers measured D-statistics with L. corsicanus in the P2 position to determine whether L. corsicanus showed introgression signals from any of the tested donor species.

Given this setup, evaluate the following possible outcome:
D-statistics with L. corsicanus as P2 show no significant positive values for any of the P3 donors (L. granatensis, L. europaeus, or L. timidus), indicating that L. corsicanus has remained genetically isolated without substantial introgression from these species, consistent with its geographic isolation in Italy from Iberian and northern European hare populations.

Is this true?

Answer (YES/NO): YES